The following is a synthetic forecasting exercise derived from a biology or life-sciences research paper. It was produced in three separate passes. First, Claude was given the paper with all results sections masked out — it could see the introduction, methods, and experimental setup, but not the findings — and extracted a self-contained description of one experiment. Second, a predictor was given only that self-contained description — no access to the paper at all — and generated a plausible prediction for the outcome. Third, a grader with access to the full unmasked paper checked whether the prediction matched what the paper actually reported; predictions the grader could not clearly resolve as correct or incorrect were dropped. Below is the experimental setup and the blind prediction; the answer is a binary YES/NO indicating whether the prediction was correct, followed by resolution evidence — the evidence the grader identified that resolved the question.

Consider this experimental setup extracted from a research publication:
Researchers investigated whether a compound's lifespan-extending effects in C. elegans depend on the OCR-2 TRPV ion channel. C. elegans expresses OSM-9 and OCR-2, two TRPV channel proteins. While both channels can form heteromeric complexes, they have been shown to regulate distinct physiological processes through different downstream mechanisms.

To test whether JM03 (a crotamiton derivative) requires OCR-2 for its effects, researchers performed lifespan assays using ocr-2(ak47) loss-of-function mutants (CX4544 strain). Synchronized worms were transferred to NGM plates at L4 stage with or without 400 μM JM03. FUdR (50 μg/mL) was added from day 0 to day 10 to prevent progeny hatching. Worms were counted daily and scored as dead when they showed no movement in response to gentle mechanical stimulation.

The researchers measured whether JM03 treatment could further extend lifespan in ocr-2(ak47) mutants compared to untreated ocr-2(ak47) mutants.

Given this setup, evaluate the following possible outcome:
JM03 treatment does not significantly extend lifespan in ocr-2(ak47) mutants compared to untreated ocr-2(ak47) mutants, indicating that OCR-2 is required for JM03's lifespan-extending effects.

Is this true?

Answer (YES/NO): NO